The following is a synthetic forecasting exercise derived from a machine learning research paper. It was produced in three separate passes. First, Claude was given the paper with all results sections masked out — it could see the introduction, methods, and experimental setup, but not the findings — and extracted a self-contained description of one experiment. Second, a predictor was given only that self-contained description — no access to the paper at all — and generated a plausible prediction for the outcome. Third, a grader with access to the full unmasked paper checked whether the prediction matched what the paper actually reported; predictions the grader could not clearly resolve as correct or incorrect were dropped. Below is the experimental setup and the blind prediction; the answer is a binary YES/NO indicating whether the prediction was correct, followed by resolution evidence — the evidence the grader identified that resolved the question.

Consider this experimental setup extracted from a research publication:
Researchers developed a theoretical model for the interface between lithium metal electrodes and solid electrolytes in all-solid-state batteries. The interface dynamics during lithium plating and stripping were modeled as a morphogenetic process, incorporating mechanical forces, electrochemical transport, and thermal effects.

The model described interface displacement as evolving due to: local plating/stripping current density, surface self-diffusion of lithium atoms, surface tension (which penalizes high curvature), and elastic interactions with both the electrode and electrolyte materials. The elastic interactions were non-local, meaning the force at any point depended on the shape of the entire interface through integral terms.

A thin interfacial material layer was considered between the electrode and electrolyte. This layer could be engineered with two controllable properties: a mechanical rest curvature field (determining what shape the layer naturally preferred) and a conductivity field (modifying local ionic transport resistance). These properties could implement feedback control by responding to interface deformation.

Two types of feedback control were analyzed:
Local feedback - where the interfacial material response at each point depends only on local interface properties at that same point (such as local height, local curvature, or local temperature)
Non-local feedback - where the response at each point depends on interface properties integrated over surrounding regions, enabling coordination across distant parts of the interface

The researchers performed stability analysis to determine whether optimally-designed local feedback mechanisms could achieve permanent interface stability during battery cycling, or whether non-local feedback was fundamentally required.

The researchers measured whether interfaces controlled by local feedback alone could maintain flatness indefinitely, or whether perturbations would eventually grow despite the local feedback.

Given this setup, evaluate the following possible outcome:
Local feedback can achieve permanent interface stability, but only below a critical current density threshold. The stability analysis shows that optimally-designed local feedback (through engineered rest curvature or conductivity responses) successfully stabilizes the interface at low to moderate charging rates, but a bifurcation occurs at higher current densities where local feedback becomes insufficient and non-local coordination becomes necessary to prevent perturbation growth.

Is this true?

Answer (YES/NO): NO